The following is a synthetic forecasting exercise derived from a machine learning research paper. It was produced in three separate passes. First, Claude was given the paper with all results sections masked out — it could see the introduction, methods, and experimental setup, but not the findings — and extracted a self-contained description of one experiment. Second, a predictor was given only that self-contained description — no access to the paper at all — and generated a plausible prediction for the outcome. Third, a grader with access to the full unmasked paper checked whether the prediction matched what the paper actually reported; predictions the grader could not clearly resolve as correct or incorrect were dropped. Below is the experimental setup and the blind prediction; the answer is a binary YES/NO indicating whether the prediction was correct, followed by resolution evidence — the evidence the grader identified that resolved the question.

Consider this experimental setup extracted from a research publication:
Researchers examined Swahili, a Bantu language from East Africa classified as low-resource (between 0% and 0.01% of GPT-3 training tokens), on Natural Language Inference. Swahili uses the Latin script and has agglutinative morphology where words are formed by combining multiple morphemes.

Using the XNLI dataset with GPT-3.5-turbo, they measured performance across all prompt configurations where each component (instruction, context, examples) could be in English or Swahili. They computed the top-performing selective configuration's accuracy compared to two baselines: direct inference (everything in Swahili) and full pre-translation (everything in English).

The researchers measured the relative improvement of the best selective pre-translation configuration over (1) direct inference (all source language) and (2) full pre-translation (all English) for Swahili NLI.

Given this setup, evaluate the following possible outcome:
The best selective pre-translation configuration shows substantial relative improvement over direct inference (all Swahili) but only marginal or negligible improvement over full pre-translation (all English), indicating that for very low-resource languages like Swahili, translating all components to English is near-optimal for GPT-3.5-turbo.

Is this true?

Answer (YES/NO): NO